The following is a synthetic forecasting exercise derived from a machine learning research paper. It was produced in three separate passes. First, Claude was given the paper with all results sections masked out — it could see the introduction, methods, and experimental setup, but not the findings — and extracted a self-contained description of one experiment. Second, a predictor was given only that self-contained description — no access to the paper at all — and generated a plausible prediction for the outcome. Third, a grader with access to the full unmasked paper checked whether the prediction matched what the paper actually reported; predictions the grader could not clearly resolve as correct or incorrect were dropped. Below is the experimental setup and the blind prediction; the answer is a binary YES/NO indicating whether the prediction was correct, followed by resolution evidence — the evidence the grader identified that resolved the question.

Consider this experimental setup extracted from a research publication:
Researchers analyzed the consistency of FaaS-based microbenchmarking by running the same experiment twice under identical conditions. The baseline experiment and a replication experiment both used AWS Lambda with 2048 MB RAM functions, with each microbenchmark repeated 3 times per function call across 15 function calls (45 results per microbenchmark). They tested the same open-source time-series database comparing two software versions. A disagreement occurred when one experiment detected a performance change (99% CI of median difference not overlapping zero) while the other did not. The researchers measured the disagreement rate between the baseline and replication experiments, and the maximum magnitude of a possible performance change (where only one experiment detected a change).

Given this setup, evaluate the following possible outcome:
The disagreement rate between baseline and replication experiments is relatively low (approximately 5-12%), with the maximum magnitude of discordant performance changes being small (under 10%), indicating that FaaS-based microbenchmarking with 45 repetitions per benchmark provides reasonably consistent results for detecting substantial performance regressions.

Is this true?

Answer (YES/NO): YES